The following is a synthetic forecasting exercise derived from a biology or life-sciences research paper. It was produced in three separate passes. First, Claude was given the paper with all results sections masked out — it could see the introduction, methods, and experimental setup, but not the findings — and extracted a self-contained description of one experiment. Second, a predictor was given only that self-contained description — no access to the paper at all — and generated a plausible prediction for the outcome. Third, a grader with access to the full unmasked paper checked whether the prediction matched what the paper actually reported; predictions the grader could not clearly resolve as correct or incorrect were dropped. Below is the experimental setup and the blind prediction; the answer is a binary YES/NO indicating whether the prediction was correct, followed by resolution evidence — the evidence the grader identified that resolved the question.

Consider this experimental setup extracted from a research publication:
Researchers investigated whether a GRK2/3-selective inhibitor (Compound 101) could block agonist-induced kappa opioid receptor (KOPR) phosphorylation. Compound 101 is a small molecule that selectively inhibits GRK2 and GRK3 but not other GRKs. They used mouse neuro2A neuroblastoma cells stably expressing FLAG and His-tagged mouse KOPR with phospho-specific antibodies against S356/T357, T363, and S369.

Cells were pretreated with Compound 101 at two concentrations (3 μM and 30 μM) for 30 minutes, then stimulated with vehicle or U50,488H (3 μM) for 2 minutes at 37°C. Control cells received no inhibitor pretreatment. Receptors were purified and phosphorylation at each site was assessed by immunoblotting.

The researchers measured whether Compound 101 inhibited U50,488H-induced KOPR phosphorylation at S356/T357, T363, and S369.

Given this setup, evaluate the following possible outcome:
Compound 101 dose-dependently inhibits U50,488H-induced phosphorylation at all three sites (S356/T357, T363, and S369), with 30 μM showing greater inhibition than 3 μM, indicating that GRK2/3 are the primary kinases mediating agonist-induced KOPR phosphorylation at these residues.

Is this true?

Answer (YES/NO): YES